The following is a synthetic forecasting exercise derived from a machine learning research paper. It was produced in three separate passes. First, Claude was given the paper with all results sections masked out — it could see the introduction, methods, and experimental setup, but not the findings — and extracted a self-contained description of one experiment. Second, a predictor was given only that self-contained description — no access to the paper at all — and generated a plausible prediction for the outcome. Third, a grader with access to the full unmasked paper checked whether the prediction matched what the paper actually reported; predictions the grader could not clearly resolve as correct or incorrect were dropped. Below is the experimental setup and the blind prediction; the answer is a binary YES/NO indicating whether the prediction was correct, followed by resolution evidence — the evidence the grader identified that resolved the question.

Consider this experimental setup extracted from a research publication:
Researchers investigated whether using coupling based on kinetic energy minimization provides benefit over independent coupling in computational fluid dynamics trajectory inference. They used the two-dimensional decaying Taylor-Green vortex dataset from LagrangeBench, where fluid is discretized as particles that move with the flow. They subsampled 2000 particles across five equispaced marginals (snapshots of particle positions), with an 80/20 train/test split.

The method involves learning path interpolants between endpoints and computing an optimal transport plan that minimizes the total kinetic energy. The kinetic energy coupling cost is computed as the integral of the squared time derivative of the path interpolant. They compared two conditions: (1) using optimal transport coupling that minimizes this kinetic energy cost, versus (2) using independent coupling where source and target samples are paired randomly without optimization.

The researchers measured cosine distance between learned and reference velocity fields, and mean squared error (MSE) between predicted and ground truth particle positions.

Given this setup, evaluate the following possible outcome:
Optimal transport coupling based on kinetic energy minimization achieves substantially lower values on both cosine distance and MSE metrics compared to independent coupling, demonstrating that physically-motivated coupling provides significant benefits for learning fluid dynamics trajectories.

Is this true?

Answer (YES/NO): NO